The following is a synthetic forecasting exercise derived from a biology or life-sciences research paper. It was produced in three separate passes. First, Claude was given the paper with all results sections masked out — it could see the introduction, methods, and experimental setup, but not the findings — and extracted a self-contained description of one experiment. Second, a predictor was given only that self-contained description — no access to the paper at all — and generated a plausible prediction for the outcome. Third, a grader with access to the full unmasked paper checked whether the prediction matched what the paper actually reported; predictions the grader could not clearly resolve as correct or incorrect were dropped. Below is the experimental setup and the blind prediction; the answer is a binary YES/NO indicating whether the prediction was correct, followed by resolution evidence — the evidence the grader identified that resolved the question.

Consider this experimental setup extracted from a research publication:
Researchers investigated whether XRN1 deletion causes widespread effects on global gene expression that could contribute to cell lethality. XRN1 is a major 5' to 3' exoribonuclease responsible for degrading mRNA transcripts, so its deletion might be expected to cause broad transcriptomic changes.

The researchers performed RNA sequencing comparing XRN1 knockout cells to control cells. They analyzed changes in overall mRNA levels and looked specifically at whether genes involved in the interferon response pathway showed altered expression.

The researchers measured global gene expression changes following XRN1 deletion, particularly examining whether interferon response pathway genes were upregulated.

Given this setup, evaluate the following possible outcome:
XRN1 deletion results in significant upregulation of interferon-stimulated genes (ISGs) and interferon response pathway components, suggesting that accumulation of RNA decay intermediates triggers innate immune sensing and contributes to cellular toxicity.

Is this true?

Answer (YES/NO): YES